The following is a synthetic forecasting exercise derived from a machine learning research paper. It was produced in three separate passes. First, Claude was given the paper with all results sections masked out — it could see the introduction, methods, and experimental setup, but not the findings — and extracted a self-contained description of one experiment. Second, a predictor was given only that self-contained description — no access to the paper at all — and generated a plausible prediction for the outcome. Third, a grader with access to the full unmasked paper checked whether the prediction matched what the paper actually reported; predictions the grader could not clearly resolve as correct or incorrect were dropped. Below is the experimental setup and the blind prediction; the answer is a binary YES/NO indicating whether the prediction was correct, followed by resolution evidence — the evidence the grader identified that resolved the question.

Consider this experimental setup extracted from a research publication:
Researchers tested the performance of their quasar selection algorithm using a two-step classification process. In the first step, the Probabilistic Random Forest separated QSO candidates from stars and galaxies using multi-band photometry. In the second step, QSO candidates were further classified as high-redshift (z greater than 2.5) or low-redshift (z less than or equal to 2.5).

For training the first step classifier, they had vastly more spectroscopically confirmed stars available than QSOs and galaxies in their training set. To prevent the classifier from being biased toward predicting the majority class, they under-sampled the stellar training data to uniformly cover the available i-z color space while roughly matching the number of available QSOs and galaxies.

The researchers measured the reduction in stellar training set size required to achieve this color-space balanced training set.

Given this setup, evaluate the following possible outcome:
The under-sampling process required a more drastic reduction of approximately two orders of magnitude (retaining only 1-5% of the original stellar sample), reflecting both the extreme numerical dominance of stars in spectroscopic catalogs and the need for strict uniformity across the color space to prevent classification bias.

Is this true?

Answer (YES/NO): NO